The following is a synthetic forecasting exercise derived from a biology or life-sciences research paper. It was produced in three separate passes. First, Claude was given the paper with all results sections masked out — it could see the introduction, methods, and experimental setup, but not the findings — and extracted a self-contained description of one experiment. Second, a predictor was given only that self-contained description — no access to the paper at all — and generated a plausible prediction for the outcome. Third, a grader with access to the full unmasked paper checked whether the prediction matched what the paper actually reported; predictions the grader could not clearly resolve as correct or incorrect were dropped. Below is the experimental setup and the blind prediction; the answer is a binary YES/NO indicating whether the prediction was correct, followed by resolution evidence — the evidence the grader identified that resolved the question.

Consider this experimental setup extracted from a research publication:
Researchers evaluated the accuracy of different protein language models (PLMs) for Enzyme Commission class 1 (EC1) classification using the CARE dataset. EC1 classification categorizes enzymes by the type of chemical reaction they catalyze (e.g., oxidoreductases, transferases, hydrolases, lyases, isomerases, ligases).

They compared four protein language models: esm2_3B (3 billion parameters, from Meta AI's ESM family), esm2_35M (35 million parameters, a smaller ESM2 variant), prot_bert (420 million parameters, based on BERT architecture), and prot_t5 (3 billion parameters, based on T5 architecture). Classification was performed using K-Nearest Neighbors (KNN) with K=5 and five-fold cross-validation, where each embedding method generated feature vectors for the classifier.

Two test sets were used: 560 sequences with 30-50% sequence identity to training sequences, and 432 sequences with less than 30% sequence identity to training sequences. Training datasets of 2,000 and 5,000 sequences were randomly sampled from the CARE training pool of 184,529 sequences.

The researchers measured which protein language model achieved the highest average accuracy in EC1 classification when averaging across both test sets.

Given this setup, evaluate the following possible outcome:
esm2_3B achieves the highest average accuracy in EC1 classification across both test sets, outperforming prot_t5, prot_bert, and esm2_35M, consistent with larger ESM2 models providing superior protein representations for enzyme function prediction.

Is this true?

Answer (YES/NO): NO